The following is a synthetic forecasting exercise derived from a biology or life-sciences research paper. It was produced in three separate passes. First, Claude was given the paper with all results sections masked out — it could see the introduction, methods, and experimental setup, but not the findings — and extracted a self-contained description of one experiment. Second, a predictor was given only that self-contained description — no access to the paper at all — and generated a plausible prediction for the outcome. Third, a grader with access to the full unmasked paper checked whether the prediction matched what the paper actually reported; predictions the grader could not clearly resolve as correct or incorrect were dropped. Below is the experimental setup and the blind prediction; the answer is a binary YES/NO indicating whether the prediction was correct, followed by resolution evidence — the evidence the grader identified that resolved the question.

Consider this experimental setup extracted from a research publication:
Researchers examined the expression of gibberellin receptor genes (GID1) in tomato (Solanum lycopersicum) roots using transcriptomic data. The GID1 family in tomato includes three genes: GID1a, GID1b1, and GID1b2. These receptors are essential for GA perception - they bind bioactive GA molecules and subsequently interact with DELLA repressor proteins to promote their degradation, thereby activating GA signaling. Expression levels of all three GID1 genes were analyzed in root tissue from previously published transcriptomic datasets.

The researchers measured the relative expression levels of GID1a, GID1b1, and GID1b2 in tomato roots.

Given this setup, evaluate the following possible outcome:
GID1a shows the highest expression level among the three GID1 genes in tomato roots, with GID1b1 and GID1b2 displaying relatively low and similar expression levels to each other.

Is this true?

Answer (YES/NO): NO